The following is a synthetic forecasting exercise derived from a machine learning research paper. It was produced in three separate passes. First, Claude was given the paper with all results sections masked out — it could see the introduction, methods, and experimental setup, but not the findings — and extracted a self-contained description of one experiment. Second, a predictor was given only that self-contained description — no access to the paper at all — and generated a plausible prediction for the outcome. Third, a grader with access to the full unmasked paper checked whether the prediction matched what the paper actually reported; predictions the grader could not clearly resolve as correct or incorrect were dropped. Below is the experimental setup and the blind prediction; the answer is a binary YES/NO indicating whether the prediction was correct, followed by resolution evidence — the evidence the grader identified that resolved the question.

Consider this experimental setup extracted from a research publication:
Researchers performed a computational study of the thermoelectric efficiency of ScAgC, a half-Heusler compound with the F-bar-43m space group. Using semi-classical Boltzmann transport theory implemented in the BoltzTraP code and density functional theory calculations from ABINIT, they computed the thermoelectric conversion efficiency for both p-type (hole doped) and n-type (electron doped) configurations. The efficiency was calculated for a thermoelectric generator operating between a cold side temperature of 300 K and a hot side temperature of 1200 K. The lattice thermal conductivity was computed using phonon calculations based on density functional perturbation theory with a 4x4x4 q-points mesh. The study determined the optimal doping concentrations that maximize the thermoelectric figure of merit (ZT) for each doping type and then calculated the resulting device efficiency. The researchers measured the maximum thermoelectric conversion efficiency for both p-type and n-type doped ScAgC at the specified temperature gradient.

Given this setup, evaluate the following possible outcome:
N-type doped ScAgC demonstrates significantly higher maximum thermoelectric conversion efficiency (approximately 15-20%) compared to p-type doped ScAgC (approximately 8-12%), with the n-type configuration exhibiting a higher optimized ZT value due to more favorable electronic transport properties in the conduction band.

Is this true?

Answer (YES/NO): NO